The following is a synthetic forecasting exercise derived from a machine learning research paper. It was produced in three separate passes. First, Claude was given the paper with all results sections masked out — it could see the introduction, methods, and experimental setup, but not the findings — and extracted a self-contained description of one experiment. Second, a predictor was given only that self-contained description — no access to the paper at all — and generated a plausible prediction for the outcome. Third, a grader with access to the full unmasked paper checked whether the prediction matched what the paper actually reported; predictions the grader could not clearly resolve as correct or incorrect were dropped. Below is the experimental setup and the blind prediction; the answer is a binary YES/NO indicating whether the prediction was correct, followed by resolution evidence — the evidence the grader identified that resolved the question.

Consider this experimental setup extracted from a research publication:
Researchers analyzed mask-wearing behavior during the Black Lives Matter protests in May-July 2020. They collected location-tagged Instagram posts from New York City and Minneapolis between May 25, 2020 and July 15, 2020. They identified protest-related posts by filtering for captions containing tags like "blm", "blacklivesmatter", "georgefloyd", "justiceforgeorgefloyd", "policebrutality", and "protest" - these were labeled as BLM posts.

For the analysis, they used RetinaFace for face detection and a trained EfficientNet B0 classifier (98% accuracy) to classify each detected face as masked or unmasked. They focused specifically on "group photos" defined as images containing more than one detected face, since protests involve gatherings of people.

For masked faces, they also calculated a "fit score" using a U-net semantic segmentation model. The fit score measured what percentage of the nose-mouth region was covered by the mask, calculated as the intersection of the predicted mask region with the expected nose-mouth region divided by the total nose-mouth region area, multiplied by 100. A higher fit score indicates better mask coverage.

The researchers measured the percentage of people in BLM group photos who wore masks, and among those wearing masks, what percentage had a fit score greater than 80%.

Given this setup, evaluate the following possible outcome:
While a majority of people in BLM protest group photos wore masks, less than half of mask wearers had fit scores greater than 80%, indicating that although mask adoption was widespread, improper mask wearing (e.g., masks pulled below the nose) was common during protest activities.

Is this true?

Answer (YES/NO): NO